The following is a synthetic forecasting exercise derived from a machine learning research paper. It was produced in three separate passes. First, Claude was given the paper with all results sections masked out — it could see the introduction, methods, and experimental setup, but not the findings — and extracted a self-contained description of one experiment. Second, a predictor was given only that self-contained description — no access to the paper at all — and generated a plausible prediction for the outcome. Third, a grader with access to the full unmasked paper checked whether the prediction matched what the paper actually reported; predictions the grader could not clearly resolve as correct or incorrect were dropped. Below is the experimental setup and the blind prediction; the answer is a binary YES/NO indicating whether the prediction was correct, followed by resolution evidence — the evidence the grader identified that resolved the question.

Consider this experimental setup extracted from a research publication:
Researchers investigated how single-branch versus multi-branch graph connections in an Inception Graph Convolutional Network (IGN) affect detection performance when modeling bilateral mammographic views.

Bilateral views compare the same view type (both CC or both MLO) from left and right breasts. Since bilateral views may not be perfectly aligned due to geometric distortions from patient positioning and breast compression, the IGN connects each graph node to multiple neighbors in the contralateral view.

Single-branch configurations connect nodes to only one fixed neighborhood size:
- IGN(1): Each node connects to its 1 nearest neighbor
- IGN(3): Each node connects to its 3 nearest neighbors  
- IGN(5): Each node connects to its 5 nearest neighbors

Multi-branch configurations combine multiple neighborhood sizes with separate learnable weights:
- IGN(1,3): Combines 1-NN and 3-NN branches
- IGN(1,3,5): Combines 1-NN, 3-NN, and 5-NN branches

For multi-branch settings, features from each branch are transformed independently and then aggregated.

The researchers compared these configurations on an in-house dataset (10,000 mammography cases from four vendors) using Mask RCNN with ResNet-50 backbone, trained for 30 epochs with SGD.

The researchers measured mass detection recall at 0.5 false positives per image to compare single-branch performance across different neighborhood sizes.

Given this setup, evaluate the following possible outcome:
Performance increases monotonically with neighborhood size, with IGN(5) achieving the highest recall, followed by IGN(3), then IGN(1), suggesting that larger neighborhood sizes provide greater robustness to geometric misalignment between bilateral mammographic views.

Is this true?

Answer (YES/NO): YES